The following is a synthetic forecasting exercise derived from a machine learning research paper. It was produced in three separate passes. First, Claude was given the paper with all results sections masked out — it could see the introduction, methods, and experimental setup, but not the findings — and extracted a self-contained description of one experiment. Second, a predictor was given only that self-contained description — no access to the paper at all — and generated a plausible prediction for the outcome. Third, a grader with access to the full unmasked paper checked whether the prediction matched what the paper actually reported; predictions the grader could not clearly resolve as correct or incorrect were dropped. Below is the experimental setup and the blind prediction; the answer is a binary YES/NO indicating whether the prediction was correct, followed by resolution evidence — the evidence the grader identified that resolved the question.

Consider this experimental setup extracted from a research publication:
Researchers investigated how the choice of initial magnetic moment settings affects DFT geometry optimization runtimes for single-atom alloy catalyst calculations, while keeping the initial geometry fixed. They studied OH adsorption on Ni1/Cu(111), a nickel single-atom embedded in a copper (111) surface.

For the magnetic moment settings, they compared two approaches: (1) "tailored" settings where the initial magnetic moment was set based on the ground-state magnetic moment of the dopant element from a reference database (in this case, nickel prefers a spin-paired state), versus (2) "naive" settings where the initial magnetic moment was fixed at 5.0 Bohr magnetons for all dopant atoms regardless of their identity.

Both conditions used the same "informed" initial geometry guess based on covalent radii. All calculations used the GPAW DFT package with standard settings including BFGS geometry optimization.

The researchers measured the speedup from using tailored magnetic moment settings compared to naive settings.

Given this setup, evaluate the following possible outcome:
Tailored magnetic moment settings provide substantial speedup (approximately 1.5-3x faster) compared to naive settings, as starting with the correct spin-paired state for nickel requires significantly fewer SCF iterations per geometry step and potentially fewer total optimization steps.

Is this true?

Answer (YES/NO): NO